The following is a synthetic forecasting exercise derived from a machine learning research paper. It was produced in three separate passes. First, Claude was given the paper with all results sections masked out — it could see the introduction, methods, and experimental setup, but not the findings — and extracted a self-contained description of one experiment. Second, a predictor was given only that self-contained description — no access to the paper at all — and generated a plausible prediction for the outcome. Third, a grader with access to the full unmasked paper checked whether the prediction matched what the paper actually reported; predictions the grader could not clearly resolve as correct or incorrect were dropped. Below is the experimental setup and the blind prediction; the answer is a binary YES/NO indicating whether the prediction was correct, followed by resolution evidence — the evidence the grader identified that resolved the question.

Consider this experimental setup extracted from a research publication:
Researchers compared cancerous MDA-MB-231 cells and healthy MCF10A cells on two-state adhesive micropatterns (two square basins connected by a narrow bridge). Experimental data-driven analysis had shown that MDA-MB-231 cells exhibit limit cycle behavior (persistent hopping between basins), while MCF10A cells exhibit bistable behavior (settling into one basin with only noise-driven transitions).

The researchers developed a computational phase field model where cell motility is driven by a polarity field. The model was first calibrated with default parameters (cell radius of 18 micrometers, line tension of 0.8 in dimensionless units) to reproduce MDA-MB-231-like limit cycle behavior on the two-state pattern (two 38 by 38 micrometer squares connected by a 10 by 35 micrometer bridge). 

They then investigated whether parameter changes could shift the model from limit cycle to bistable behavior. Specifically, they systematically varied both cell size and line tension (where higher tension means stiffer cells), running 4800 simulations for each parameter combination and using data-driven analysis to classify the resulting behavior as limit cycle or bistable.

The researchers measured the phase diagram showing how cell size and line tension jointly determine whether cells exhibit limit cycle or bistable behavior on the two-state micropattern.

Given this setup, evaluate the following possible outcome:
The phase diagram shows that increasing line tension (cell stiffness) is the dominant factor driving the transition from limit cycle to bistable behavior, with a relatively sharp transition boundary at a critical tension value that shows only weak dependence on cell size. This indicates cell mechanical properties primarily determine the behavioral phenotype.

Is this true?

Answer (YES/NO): NO